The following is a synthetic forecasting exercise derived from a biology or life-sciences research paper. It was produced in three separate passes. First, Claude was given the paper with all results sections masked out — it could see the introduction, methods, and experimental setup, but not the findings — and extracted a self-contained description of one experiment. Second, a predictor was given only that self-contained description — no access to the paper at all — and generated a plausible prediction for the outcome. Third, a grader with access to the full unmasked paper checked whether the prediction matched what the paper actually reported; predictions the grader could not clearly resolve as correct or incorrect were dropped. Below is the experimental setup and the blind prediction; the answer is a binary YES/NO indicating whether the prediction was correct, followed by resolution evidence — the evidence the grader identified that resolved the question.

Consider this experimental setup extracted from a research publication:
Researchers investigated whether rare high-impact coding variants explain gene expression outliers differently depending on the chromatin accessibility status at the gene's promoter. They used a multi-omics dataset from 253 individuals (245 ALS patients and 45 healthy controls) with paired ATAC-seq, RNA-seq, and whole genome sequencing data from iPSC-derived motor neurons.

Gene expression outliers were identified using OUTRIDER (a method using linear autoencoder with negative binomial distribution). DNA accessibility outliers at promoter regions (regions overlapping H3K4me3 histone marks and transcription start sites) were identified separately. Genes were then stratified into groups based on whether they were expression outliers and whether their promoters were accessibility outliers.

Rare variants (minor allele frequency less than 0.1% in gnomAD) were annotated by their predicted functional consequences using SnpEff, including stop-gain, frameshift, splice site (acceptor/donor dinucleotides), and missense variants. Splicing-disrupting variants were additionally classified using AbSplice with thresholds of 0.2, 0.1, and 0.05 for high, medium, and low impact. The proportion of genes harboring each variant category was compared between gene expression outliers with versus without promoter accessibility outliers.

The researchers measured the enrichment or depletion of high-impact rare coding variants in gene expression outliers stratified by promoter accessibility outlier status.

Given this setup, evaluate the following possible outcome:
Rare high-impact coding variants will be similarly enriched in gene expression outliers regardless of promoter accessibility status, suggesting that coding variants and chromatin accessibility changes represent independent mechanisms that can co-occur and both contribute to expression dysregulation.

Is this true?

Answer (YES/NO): NO